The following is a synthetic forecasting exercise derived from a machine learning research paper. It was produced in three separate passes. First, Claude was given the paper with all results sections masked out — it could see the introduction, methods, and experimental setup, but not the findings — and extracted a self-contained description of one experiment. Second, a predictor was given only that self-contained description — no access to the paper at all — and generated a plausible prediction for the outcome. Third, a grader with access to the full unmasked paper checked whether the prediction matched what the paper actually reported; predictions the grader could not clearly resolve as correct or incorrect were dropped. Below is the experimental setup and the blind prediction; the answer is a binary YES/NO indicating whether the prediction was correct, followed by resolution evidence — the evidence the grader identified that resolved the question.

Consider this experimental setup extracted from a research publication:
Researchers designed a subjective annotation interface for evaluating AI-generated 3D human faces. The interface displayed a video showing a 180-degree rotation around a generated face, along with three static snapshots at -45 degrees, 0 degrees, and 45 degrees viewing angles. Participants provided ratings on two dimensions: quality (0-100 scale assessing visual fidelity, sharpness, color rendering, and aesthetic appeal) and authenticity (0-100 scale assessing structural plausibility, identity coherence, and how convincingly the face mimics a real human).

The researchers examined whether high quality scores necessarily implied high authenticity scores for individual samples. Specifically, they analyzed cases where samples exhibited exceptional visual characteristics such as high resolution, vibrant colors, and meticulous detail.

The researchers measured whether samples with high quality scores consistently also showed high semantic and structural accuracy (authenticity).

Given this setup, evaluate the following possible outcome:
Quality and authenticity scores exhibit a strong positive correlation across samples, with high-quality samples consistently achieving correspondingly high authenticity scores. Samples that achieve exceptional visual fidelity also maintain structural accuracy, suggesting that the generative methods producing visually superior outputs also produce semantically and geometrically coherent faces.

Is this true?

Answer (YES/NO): NO